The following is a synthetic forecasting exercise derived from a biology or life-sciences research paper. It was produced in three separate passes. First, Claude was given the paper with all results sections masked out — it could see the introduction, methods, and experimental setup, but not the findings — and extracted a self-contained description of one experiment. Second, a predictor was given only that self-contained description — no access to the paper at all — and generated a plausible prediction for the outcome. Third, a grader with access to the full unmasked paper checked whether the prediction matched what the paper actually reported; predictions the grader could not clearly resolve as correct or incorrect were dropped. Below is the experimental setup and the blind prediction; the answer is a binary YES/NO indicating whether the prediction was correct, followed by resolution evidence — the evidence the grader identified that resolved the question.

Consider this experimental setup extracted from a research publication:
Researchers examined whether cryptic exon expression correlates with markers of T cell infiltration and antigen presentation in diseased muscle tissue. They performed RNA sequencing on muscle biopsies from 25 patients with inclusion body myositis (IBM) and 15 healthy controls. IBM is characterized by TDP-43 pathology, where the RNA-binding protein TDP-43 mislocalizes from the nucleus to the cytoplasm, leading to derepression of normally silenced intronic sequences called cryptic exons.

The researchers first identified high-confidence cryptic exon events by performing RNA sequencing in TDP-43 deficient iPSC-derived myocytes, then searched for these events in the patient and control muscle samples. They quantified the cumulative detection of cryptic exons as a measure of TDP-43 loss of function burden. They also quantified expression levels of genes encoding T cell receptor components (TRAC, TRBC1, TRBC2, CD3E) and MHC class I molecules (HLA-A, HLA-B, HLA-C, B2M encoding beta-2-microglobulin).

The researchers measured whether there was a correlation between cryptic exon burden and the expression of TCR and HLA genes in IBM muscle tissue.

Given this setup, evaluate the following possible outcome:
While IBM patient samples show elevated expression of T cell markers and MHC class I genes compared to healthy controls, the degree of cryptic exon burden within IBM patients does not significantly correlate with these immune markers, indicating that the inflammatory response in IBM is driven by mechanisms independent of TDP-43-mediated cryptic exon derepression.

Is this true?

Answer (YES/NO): NO